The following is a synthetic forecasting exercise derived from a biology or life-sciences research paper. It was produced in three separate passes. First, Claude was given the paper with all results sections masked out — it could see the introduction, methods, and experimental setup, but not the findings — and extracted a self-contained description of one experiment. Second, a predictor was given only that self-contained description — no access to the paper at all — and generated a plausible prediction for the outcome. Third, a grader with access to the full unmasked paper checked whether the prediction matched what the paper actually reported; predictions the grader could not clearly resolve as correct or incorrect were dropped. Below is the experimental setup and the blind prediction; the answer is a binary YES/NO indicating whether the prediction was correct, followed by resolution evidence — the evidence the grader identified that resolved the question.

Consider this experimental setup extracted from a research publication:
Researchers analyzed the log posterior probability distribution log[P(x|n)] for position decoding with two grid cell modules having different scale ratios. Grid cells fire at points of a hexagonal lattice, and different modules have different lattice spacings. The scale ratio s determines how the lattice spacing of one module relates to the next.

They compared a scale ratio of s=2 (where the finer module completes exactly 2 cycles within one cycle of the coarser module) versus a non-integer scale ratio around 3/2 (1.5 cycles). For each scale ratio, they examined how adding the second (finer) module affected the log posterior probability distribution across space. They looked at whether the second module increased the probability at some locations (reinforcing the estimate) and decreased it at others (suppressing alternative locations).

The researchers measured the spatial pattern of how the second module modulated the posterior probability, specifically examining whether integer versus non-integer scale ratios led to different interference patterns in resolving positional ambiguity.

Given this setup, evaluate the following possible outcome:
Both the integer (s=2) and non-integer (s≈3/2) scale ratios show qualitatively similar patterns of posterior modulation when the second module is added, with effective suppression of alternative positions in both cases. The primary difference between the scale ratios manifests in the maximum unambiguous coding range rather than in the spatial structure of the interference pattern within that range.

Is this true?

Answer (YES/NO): NO